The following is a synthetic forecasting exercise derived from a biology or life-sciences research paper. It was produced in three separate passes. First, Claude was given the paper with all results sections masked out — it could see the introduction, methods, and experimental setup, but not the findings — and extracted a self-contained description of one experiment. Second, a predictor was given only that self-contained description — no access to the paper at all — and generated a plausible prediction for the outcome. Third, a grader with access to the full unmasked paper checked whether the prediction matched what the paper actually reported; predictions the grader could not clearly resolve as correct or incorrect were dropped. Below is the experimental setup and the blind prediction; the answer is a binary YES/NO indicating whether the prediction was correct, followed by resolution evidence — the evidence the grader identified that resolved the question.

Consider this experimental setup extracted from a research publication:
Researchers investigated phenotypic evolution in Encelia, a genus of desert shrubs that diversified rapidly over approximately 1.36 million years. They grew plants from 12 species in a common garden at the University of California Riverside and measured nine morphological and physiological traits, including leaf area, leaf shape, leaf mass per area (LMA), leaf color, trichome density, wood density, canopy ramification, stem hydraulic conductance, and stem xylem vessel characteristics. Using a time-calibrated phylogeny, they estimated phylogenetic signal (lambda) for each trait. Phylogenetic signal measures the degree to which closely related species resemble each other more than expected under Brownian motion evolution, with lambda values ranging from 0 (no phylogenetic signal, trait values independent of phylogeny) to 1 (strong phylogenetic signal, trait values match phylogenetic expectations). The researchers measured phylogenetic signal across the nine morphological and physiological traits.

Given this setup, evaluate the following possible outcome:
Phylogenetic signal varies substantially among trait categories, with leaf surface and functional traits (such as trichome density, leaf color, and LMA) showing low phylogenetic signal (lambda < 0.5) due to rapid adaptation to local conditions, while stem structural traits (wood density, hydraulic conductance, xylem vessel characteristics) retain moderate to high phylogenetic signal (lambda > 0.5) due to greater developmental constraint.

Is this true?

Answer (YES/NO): NO